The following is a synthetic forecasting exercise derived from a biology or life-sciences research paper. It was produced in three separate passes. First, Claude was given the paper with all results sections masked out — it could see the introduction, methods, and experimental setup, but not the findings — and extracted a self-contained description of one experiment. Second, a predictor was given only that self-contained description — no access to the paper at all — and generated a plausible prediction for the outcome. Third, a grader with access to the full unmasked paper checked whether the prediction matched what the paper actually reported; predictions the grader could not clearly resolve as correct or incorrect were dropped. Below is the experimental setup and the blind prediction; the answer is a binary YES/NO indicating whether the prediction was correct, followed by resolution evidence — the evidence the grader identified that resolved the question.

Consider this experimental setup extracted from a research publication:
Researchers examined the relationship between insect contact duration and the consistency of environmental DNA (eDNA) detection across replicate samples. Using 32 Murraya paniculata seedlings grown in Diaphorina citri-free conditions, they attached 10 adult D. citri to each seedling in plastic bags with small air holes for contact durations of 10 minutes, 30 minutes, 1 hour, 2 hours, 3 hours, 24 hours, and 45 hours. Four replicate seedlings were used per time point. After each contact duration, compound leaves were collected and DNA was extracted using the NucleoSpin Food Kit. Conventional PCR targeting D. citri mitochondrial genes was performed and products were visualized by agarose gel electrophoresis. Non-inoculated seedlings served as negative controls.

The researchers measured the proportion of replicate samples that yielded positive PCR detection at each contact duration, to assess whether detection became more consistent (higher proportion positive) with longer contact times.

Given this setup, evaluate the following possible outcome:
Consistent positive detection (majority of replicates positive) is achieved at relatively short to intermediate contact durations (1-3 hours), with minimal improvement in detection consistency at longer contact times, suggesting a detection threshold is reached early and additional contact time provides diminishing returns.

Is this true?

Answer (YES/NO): YES